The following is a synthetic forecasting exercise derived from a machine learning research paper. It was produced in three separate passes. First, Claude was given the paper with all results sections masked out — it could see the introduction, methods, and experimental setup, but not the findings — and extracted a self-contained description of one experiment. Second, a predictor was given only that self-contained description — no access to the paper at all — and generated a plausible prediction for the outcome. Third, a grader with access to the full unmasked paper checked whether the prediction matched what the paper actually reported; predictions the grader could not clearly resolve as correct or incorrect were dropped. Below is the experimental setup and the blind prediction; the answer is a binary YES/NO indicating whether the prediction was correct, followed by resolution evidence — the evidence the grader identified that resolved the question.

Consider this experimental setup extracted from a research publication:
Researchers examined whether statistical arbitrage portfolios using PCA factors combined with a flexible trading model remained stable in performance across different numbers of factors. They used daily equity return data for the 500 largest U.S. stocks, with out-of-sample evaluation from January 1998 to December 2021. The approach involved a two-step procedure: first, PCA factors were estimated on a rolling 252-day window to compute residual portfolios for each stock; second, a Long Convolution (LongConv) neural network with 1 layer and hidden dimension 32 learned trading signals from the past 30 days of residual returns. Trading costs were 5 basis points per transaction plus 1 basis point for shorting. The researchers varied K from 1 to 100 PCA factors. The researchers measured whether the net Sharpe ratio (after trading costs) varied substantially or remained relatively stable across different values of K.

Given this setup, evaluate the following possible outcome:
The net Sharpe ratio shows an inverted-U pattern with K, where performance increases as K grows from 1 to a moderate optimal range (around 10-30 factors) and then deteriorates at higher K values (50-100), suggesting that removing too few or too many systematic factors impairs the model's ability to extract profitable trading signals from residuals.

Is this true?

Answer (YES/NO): NO